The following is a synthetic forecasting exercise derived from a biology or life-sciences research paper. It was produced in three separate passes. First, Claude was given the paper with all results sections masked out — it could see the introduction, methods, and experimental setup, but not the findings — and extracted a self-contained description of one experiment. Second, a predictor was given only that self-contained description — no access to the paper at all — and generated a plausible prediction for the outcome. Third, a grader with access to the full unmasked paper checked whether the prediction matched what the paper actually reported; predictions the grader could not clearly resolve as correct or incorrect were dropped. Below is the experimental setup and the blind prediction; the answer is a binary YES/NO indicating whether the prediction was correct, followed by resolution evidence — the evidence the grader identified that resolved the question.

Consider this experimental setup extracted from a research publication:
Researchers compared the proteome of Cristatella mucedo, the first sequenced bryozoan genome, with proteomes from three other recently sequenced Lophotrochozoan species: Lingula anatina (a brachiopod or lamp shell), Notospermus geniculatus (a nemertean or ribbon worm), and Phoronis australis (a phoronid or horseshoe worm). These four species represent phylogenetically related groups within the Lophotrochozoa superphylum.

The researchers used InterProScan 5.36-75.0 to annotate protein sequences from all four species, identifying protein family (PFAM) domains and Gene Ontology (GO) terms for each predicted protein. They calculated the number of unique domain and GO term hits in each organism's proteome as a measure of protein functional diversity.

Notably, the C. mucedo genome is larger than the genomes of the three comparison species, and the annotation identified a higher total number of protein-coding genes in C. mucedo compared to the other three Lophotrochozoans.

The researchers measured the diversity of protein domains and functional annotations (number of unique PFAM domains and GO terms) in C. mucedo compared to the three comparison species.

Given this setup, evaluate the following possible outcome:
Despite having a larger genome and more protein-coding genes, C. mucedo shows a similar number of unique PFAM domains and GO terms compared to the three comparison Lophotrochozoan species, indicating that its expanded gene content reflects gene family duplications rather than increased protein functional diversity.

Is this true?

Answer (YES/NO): NO